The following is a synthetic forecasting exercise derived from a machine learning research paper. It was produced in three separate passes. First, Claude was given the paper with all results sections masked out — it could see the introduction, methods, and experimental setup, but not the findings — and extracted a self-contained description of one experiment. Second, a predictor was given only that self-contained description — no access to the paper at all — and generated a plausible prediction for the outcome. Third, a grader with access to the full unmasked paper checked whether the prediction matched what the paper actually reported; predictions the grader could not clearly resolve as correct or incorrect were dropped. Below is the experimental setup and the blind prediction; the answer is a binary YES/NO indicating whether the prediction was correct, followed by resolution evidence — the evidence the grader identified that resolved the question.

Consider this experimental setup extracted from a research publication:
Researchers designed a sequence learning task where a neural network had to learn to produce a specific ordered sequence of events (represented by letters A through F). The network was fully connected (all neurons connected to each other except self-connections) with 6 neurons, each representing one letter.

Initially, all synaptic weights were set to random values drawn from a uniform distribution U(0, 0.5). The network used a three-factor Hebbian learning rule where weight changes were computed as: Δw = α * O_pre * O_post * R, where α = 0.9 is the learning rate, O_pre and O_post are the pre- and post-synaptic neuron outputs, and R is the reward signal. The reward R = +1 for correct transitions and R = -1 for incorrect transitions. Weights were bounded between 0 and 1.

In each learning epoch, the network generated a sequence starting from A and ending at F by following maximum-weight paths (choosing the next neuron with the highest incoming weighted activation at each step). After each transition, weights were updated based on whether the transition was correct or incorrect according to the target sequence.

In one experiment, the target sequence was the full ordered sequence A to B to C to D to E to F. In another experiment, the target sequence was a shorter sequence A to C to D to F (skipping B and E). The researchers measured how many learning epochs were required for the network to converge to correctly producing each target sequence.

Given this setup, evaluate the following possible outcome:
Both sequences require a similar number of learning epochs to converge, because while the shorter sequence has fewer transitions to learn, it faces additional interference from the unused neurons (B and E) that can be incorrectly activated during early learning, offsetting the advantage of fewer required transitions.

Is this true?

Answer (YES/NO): NO